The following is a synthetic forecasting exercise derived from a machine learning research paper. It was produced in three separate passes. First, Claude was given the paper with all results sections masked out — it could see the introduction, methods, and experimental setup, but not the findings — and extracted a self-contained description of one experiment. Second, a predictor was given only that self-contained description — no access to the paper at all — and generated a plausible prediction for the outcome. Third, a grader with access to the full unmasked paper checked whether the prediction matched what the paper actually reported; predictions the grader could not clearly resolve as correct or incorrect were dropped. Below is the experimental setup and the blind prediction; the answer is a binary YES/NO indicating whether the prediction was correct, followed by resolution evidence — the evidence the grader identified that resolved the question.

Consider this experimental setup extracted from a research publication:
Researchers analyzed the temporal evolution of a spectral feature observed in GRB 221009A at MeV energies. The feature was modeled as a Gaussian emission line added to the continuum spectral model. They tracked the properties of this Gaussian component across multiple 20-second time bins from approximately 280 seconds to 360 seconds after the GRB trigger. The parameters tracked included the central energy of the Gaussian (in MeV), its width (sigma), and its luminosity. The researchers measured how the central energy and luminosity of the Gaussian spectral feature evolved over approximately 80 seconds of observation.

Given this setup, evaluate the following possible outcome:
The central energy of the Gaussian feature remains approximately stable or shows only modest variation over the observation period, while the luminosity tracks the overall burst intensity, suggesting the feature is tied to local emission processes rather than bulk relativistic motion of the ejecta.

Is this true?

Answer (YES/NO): NO